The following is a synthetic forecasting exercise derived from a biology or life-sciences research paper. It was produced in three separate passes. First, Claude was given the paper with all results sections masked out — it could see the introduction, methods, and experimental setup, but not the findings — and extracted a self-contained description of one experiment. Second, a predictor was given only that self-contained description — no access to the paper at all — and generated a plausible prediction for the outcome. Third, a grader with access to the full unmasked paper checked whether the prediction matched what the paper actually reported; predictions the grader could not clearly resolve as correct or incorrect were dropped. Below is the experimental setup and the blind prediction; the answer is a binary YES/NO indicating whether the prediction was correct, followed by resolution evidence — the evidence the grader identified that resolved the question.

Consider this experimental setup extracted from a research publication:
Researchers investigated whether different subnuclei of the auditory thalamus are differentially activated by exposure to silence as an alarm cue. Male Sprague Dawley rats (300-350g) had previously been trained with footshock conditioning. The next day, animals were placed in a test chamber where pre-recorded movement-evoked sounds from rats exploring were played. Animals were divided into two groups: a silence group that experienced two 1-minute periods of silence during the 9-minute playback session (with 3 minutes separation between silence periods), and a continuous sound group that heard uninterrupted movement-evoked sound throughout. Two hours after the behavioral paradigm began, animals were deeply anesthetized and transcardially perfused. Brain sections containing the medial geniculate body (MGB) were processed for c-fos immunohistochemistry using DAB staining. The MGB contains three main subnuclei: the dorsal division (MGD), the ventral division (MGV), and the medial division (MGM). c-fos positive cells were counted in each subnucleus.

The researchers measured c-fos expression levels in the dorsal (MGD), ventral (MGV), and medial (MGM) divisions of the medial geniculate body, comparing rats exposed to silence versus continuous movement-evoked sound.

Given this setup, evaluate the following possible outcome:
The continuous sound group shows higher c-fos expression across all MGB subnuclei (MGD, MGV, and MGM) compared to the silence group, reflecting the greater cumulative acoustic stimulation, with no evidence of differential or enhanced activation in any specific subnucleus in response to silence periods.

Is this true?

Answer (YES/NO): NO